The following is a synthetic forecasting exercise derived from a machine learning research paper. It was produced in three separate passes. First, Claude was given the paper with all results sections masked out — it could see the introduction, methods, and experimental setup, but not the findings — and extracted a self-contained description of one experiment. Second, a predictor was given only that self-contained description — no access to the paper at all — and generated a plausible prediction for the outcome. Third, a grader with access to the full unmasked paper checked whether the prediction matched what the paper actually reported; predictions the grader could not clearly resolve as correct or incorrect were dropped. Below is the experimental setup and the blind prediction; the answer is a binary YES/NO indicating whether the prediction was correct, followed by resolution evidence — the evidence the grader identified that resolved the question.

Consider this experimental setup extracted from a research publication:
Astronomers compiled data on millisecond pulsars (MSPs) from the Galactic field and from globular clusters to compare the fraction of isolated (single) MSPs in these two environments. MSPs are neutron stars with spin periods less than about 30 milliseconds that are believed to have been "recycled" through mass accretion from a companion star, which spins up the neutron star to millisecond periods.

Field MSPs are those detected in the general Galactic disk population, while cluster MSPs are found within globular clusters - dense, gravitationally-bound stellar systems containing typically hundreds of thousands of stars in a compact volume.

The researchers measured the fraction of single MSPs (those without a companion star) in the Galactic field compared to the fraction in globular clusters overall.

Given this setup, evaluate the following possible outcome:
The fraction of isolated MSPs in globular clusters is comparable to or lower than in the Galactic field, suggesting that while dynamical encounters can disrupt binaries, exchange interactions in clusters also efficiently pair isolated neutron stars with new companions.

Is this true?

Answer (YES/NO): NO